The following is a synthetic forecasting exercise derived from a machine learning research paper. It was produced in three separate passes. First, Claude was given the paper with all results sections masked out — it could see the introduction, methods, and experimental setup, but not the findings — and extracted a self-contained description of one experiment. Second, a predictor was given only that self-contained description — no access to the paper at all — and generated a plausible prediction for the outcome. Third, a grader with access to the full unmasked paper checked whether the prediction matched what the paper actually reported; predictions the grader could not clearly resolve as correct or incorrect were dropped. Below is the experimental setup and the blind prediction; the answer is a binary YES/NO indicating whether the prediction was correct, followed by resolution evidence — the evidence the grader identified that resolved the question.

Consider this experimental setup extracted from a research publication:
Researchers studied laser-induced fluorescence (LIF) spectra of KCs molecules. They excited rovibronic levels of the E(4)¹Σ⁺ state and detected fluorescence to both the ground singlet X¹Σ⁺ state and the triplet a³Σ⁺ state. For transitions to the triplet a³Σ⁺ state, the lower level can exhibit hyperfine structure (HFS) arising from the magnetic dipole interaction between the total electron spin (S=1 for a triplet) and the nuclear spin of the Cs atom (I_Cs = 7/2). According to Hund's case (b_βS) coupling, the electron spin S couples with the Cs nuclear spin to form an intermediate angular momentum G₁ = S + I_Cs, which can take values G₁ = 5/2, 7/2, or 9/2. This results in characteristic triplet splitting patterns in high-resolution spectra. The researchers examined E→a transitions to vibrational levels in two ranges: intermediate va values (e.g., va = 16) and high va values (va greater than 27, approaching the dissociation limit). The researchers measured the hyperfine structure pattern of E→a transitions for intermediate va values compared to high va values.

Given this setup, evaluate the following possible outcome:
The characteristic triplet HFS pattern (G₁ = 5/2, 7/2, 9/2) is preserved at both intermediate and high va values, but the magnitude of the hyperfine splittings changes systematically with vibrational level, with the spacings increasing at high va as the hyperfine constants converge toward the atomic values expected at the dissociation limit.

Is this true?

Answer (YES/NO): NO